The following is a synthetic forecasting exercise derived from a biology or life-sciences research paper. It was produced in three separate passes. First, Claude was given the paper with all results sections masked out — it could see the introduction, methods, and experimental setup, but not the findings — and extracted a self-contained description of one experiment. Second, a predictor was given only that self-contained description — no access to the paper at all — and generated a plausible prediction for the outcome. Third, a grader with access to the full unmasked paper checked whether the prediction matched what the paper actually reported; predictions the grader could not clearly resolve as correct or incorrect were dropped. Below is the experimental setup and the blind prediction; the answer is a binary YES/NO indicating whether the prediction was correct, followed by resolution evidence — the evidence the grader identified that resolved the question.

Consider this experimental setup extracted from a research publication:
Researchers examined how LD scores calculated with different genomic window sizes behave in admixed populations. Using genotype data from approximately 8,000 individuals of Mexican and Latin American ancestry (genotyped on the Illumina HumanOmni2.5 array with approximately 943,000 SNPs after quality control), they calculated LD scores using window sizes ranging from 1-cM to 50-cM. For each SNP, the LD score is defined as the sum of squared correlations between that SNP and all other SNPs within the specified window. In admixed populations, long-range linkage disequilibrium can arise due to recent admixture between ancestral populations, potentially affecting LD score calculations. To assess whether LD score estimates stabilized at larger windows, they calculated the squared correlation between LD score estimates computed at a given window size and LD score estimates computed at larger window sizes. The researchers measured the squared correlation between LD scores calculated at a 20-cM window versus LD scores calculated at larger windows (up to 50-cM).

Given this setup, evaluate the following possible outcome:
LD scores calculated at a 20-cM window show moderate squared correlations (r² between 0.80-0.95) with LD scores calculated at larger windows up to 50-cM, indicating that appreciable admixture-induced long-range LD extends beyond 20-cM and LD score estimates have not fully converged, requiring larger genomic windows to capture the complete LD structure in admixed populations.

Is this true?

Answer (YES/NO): NO